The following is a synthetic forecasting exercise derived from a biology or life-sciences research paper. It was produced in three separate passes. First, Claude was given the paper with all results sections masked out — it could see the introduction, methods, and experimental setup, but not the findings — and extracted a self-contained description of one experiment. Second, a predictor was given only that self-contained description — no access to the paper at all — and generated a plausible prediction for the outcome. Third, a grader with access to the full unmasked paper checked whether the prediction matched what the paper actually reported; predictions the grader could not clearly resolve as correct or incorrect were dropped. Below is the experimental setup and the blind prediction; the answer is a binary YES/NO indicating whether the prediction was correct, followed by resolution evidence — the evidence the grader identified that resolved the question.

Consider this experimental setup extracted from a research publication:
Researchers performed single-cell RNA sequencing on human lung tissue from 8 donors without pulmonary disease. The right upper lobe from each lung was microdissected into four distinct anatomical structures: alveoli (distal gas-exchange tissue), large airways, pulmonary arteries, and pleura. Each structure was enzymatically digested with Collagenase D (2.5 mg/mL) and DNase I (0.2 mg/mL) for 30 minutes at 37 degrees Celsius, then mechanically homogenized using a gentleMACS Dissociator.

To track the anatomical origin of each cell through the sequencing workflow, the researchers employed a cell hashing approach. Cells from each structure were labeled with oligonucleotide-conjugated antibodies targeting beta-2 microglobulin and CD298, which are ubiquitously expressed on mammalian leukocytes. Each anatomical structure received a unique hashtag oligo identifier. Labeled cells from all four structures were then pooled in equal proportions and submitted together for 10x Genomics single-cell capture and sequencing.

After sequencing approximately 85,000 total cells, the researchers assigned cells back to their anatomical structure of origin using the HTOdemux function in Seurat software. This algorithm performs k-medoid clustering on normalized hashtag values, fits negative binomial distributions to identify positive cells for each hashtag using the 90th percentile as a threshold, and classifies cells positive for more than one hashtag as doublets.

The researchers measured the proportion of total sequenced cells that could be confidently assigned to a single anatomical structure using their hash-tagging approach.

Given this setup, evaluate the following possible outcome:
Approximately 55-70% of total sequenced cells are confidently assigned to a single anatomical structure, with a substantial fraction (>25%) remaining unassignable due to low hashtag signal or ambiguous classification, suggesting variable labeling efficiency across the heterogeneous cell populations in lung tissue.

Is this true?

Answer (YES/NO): NO